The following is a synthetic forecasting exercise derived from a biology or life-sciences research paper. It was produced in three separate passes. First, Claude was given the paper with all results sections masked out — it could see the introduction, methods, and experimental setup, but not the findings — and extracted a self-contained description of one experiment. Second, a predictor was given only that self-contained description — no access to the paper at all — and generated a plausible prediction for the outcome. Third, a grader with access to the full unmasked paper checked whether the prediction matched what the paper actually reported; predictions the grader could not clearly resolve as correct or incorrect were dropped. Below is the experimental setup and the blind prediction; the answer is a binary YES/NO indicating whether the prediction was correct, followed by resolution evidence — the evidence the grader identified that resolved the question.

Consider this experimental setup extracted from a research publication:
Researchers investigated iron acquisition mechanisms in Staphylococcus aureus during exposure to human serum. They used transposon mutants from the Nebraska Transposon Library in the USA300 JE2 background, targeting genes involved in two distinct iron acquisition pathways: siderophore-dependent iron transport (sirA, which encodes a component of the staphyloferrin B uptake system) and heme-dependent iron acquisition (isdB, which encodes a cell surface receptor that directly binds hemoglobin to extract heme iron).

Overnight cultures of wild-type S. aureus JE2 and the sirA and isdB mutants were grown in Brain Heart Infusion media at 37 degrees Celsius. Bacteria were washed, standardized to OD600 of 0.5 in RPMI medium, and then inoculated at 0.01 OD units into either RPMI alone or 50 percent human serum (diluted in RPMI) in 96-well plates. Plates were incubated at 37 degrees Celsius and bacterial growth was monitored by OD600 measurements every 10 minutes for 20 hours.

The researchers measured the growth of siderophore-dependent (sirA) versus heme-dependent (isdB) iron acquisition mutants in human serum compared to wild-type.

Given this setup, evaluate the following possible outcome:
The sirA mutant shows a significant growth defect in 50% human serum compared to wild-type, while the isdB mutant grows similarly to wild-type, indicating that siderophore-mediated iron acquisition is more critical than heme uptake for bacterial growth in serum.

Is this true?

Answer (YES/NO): YES